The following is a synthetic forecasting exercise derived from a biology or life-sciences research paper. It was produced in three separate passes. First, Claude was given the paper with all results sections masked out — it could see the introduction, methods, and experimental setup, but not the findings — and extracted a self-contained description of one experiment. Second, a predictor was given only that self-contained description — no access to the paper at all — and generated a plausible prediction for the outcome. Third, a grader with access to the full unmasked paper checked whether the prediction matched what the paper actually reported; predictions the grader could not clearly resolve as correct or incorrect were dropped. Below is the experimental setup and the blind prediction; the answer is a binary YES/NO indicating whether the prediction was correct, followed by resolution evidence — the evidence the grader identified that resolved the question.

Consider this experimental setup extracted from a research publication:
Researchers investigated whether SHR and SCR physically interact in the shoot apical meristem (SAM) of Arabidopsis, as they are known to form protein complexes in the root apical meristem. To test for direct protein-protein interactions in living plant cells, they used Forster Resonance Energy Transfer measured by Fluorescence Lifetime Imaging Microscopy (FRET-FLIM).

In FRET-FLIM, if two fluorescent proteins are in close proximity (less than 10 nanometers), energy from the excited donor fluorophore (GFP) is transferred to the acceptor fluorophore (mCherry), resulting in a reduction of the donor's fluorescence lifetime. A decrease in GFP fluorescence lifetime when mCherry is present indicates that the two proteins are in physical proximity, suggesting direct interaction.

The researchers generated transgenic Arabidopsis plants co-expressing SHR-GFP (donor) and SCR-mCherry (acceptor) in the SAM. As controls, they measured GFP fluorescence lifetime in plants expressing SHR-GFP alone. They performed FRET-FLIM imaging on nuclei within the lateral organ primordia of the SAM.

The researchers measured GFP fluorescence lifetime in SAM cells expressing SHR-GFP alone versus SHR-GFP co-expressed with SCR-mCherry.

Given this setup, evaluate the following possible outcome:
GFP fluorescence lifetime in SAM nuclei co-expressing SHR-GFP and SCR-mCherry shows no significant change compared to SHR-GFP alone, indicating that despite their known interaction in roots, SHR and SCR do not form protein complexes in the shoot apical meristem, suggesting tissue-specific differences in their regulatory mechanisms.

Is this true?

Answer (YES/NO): NO